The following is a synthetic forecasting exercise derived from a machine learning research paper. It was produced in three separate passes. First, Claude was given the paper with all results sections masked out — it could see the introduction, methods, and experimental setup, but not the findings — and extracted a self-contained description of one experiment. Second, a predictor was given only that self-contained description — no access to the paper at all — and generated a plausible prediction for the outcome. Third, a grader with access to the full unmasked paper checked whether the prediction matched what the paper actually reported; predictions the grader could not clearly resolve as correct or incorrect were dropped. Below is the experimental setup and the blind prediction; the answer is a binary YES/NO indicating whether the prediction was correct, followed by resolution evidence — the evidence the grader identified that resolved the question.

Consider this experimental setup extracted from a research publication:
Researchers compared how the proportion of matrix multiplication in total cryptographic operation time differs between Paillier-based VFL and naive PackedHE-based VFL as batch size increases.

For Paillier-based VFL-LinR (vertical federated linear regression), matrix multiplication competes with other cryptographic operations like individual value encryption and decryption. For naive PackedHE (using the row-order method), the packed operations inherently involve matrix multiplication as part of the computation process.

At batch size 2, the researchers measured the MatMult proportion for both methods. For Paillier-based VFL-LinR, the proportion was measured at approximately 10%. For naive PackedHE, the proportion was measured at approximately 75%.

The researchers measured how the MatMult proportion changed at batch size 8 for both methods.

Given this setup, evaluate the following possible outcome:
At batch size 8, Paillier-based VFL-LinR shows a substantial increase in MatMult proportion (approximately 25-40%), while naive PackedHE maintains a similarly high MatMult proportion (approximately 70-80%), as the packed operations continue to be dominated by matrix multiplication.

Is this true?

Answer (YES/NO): NO